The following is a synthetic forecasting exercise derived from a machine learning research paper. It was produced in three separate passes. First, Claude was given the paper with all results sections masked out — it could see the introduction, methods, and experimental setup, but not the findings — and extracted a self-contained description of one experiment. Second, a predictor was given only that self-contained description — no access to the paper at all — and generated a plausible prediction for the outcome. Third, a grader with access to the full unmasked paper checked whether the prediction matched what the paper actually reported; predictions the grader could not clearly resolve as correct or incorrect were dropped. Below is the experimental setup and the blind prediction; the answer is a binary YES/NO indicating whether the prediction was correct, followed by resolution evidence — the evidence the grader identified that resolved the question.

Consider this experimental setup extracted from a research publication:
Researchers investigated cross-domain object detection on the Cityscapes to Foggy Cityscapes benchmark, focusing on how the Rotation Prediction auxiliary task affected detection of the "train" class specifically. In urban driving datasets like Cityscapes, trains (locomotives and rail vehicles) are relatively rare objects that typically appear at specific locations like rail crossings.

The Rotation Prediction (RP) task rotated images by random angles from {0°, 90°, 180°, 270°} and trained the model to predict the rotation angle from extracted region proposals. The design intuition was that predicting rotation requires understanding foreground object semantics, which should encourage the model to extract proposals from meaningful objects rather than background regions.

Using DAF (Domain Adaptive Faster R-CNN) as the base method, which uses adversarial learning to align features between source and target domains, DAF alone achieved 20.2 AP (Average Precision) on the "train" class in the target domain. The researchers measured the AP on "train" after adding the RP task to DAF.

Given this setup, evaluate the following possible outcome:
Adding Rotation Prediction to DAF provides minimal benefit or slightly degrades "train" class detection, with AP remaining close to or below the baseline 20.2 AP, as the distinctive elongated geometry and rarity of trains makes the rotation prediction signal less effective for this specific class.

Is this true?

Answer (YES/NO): NO